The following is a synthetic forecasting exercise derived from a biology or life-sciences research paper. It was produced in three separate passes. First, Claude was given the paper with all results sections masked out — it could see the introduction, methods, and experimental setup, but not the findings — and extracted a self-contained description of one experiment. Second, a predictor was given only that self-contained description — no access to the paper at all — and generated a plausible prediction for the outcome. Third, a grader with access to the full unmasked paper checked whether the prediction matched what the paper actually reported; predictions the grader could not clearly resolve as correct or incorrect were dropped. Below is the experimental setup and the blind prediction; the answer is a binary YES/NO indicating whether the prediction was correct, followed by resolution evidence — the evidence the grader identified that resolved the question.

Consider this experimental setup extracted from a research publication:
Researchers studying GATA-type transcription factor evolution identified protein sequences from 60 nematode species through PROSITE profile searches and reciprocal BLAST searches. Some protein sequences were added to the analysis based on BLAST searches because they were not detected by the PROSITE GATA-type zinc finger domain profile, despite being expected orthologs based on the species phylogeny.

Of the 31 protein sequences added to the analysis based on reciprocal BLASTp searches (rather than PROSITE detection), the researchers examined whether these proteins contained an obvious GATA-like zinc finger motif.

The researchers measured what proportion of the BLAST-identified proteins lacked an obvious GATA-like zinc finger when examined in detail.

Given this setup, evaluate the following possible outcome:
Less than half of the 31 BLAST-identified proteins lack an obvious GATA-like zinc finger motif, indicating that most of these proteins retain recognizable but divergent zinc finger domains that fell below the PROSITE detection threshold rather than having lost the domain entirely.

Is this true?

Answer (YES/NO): NO